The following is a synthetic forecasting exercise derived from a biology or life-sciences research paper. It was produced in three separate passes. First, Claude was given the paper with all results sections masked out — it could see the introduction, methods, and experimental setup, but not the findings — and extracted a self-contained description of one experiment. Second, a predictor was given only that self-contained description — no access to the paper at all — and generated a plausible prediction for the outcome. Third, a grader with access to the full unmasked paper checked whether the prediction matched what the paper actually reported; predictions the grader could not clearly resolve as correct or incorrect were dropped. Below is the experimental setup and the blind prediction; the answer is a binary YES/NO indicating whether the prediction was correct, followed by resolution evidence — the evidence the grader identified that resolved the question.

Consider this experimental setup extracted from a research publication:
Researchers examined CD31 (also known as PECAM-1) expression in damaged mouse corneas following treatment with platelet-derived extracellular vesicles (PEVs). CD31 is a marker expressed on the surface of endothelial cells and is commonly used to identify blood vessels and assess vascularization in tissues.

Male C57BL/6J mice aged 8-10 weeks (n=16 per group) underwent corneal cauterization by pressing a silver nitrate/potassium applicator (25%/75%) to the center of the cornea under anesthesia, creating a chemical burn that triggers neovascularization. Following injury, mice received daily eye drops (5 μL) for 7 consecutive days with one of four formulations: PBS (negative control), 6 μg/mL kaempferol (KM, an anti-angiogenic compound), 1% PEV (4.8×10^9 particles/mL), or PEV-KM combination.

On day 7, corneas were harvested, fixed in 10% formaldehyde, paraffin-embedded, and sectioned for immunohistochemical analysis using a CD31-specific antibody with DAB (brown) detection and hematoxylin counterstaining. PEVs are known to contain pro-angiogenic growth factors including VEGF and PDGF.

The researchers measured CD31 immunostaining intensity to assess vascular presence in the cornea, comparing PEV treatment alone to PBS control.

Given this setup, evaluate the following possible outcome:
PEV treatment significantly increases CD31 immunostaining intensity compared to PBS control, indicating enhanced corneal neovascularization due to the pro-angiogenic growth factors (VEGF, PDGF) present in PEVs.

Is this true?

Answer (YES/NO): NO